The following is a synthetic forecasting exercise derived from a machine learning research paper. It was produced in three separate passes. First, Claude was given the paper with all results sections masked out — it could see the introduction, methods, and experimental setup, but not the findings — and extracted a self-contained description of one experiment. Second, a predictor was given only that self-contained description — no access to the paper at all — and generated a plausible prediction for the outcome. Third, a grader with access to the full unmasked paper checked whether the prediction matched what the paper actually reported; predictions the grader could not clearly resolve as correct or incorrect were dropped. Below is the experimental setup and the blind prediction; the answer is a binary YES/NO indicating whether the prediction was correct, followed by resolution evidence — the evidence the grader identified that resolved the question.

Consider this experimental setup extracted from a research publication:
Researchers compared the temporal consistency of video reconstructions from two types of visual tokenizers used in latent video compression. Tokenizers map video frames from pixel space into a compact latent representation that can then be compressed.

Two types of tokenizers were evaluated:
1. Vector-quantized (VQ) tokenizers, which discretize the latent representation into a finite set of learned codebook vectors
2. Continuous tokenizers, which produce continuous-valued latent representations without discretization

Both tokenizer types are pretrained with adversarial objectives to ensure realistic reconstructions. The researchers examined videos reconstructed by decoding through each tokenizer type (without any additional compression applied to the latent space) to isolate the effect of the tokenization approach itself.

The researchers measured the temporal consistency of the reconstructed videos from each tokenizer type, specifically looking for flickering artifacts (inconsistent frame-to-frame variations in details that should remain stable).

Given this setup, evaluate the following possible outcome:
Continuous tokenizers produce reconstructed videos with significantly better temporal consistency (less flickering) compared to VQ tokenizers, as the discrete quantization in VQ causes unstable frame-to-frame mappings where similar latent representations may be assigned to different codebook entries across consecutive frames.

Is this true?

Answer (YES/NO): YES